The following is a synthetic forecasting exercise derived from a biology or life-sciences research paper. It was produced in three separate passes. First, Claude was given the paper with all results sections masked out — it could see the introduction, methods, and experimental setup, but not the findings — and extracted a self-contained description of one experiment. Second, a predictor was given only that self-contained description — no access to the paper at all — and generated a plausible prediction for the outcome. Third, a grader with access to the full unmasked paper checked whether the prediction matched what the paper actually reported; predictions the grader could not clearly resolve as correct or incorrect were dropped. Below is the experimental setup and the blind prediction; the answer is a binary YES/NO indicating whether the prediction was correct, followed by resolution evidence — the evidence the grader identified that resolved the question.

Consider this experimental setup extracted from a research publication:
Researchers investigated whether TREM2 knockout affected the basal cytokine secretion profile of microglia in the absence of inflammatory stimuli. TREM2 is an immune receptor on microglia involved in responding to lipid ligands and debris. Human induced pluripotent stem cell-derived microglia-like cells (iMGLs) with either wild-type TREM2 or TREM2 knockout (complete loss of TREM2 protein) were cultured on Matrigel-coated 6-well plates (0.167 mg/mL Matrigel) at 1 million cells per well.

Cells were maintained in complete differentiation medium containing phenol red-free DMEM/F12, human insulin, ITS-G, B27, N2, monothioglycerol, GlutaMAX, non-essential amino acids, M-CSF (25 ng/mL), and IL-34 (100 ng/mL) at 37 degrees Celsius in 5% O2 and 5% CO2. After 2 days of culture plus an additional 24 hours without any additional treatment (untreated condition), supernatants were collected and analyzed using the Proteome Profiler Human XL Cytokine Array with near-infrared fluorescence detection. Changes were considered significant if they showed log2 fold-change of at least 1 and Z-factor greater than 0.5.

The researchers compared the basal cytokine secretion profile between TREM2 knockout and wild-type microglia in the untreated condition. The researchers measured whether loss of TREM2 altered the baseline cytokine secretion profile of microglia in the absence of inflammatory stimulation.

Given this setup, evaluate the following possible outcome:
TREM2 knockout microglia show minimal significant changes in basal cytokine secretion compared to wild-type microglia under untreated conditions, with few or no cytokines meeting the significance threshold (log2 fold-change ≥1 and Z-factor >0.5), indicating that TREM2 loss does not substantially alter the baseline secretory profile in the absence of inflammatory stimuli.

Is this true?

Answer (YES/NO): NO